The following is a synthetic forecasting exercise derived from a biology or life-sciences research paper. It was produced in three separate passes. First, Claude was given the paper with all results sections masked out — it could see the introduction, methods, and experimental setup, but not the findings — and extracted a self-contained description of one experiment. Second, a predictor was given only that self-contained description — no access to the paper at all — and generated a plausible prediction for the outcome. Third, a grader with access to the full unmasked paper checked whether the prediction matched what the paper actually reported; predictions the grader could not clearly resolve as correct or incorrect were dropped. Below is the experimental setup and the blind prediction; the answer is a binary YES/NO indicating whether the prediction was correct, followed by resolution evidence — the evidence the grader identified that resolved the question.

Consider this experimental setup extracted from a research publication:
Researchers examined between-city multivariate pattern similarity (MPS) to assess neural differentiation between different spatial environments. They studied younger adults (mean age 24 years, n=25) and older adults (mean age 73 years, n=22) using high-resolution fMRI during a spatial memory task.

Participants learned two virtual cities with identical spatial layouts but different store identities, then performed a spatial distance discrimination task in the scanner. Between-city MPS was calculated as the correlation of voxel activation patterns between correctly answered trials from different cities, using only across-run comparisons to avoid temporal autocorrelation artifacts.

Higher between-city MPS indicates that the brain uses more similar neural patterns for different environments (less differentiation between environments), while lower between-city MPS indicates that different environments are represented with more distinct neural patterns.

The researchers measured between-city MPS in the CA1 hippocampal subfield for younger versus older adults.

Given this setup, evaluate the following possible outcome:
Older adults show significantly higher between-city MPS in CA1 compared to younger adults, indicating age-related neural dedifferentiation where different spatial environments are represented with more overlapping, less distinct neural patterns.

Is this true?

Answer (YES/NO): NO